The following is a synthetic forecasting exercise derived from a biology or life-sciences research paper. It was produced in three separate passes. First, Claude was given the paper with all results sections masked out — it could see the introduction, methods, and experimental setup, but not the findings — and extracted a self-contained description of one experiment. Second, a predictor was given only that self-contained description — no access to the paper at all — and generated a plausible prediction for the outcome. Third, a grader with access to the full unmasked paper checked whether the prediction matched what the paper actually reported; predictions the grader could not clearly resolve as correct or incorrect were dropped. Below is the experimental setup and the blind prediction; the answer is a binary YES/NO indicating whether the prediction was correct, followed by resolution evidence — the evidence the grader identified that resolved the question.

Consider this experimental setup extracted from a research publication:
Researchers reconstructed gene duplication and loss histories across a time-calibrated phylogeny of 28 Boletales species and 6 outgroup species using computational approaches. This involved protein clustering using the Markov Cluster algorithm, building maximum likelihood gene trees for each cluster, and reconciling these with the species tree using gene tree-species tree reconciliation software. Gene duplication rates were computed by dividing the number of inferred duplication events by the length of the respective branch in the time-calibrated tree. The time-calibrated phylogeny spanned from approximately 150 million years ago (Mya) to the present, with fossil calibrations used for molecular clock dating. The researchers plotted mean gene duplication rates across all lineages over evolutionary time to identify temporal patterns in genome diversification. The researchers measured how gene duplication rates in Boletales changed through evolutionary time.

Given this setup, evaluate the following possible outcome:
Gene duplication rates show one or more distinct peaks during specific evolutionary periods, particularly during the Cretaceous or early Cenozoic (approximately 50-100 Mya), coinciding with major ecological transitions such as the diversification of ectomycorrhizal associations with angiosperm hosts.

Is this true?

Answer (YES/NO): NO